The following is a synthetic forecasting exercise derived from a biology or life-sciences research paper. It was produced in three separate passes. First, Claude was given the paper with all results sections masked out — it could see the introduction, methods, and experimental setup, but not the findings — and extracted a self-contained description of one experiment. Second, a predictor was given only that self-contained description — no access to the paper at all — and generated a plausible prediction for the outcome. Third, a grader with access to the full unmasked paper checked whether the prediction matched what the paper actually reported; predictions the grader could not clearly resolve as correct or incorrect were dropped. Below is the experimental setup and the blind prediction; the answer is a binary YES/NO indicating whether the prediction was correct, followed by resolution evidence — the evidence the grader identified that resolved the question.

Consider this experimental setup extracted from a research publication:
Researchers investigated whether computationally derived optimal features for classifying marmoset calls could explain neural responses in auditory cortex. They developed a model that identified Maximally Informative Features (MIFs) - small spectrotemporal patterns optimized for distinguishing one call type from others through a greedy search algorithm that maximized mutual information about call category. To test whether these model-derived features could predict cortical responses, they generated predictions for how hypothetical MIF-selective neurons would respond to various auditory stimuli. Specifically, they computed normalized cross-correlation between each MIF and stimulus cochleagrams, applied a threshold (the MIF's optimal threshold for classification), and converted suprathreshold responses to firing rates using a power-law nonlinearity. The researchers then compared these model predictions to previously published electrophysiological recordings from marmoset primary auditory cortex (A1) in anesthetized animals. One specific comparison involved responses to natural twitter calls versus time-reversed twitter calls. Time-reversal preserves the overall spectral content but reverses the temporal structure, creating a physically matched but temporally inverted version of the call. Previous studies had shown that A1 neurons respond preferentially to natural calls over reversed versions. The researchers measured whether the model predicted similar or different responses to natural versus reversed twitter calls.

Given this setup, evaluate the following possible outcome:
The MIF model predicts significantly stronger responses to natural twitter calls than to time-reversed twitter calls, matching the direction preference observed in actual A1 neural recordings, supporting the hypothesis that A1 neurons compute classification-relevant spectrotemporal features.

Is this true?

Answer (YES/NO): YES